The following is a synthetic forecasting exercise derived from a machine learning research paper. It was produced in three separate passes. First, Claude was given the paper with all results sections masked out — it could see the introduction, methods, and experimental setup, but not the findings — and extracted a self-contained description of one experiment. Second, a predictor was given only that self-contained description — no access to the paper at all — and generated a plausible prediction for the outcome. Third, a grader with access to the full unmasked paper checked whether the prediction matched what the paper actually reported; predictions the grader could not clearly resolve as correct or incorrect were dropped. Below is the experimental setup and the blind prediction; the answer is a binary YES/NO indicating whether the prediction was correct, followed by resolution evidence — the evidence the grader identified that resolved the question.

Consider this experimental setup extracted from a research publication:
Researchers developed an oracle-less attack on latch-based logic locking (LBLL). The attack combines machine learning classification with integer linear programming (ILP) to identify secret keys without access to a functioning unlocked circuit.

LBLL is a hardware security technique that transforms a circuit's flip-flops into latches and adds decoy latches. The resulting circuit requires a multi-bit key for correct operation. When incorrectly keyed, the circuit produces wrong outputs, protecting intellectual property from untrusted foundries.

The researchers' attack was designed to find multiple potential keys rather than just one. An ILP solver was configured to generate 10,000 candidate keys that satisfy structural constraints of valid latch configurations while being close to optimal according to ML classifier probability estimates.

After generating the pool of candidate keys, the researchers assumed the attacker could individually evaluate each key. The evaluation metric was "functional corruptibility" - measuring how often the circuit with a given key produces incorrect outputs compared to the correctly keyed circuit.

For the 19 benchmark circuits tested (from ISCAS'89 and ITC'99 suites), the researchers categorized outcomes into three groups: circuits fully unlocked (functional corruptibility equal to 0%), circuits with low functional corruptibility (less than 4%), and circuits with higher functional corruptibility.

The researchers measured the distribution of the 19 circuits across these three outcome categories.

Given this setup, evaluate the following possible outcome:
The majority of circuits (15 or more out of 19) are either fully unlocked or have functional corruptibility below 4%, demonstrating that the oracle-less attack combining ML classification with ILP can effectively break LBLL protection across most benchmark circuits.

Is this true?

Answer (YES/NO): NO